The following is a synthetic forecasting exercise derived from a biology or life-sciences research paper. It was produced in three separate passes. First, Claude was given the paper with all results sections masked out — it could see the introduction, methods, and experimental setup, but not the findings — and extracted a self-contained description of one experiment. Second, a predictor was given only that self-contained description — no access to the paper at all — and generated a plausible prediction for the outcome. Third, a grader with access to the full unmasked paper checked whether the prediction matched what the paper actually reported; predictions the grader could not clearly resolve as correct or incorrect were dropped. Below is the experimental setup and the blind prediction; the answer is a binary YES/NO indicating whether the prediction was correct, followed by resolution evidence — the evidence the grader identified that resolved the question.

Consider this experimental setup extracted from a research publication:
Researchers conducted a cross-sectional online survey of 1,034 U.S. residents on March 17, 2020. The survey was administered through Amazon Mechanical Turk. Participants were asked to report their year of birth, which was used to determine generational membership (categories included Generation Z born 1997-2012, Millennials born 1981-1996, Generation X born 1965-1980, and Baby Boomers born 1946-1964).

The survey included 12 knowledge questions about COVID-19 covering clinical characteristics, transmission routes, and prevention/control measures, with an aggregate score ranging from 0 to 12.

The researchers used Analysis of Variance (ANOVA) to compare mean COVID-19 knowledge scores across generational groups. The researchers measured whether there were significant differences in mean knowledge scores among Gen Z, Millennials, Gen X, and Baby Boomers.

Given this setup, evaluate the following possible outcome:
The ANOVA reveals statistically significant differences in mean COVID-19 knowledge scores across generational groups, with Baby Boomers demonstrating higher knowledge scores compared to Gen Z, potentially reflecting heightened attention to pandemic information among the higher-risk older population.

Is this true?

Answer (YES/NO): YES